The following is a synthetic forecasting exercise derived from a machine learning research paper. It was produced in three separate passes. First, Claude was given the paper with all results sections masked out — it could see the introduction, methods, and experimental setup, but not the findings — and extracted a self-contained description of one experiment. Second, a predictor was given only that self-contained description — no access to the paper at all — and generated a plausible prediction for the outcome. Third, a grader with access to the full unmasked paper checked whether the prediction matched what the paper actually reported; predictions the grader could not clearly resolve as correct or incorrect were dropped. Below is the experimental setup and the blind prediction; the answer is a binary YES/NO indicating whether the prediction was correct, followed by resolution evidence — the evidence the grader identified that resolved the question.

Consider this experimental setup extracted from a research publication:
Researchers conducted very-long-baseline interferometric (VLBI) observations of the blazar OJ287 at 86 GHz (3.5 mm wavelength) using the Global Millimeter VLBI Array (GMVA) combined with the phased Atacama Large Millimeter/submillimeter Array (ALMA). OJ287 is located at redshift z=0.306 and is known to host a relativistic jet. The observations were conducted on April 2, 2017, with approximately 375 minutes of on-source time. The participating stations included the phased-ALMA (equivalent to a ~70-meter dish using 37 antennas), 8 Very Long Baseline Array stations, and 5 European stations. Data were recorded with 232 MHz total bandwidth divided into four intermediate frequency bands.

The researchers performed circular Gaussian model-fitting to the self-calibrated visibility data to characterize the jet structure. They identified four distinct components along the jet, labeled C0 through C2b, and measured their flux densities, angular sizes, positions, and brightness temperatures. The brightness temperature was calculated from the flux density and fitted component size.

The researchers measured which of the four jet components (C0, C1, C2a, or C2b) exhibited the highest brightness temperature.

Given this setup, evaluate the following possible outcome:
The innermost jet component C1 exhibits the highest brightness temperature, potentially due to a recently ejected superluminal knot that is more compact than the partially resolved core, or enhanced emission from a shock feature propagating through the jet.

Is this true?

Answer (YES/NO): NO